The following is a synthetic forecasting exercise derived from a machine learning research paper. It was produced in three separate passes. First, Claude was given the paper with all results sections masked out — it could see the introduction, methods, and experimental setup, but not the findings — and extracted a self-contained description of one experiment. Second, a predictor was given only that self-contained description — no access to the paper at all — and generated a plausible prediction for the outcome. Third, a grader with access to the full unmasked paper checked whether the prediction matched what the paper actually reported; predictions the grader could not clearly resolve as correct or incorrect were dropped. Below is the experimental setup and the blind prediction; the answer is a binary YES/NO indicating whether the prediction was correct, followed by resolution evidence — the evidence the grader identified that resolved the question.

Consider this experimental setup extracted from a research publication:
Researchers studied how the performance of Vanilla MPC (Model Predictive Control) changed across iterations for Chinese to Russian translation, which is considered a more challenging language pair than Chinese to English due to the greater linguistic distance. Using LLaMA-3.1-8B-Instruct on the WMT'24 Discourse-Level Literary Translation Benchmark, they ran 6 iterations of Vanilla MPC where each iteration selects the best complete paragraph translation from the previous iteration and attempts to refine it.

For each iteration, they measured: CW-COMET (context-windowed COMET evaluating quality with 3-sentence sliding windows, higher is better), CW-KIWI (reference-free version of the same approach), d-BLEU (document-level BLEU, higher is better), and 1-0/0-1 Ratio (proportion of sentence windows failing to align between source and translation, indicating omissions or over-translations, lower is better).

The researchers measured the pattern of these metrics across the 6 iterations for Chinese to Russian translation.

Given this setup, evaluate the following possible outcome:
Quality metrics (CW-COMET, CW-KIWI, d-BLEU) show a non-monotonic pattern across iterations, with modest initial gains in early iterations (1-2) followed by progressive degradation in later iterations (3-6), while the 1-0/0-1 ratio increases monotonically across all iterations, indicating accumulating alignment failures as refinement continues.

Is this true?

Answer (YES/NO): NO